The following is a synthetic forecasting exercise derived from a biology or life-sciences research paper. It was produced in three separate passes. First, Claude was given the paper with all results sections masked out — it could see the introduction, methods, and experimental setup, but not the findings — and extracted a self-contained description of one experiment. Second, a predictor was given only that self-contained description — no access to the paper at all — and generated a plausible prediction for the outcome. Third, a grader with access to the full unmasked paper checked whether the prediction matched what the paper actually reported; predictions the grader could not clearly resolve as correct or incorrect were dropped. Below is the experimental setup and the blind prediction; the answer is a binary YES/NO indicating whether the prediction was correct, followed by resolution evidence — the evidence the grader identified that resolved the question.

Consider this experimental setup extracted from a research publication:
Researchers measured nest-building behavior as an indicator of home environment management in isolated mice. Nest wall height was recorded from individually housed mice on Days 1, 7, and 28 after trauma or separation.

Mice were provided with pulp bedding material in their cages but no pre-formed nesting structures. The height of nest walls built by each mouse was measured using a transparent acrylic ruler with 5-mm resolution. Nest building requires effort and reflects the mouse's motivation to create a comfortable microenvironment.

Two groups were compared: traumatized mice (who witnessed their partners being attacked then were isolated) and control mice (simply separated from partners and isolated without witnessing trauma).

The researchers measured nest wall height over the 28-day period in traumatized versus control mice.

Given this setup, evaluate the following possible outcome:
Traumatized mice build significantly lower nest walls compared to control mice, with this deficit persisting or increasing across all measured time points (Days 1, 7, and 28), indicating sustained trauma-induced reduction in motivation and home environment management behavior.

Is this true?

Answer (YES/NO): NO